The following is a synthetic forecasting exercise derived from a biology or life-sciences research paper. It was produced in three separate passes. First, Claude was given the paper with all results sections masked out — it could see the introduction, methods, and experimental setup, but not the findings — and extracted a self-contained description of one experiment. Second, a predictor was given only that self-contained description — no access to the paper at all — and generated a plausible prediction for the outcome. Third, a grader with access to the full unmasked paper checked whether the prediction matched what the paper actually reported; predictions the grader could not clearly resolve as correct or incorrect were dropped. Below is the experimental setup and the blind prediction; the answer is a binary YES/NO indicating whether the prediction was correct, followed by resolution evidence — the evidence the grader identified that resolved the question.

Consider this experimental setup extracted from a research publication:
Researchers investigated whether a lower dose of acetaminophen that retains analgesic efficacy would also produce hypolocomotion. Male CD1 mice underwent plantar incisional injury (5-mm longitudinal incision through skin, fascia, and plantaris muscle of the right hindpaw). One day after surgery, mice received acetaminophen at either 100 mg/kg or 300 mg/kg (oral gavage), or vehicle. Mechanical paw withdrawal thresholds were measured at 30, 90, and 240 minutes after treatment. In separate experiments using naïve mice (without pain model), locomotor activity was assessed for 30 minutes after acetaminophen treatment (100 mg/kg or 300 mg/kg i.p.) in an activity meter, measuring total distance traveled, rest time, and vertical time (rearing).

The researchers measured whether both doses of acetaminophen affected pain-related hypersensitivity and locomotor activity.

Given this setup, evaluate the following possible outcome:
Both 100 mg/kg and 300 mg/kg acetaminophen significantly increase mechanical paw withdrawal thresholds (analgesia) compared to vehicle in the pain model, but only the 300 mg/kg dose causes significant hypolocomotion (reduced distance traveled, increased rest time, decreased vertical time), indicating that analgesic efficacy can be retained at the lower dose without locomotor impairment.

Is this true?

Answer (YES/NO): YES